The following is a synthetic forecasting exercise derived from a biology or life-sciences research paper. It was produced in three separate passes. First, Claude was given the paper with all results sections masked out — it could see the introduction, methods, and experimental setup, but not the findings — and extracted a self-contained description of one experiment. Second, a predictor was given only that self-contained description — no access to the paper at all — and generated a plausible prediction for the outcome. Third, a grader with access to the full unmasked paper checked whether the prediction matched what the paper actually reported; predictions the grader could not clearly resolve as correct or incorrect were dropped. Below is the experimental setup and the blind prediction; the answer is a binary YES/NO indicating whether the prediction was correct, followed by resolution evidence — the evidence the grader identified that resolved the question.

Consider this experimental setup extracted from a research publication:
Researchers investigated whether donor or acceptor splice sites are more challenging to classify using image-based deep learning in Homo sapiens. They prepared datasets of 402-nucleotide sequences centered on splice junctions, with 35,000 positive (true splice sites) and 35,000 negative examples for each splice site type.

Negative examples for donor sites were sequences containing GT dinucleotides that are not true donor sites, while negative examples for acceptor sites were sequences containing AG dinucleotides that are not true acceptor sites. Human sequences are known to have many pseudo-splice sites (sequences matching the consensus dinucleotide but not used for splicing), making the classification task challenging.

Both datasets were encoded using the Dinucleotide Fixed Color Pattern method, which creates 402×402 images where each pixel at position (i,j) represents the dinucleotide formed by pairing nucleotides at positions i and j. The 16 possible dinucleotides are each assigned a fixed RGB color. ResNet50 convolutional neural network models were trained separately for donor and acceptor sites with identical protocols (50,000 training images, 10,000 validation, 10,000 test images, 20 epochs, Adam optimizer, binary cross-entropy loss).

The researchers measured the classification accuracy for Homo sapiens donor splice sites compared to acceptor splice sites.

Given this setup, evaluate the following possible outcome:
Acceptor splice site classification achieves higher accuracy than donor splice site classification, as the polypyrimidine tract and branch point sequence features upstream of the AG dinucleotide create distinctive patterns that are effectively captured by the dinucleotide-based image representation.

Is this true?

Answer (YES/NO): NO